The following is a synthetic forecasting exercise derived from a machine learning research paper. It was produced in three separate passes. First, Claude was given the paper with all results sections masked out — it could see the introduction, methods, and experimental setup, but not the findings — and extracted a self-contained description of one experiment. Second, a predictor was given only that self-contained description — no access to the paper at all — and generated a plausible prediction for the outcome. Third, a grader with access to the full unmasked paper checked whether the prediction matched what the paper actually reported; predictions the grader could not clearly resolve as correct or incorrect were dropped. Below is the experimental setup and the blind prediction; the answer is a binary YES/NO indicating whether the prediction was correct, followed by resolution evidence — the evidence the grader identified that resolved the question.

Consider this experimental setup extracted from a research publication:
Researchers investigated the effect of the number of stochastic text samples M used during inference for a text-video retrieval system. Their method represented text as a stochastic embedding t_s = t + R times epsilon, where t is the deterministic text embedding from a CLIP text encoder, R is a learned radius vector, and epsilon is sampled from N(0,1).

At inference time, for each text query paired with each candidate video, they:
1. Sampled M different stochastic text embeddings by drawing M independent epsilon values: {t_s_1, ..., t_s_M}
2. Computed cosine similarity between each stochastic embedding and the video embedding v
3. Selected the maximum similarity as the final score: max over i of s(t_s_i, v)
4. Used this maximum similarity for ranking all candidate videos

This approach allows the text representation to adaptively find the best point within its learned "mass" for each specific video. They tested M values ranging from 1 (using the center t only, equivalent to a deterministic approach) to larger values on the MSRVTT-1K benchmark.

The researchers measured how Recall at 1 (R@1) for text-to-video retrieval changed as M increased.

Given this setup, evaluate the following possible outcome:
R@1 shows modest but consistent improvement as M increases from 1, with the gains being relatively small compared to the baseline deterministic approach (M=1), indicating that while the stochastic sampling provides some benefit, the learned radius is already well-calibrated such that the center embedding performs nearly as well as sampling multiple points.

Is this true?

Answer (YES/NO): NO